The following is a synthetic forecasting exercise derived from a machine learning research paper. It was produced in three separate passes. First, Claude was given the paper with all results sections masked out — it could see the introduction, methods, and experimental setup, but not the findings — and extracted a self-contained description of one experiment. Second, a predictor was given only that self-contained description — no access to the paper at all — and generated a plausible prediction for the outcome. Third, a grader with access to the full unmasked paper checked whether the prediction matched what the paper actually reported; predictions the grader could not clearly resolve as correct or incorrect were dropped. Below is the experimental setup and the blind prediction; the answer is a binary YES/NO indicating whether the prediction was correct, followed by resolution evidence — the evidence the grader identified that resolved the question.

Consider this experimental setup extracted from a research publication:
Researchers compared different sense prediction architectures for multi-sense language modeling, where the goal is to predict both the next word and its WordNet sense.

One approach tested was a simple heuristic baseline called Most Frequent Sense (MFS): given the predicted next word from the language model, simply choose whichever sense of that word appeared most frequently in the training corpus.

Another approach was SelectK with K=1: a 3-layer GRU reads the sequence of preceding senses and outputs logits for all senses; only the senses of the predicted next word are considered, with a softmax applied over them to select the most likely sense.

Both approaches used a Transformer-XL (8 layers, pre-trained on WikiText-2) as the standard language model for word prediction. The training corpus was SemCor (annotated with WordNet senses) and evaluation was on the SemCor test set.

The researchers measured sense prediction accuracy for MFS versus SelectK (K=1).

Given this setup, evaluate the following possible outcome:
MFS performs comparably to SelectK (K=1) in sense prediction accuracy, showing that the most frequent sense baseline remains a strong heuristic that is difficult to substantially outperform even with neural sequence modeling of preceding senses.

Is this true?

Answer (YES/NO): YES